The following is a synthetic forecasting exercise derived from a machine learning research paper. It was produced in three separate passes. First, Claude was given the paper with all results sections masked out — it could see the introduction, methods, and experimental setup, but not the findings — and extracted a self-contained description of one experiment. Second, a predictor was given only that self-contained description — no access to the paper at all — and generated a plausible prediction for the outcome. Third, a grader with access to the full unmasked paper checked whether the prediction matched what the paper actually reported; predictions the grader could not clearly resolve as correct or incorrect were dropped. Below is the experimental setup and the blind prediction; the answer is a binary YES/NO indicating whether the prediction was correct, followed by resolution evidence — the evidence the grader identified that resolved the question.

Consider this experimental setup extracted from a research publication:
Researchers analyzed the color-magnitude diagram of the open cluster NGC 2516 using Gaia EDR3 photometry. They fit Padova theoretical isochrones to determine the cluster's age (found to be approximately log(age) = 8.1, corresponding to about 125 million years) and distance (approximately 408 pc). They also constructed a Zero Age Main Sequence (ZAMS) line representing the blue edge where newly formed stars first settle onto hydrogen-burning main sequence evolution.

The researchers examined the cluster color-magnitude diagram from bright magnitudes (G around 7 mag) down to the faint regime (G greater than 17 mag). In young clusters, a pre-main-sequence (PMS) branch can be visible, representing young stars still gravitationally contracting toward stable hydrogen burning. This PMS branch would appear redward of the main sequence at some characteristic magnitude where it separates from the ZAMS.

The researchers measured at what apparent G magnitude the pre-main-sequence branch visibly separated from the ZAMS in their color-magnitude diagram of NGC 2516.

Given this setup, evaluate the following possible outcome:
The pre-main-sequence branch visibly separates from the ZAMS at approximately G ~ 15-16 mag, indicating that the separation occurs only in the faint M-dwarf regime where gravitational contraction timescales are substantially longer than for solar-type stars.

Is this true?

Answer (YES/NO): NO